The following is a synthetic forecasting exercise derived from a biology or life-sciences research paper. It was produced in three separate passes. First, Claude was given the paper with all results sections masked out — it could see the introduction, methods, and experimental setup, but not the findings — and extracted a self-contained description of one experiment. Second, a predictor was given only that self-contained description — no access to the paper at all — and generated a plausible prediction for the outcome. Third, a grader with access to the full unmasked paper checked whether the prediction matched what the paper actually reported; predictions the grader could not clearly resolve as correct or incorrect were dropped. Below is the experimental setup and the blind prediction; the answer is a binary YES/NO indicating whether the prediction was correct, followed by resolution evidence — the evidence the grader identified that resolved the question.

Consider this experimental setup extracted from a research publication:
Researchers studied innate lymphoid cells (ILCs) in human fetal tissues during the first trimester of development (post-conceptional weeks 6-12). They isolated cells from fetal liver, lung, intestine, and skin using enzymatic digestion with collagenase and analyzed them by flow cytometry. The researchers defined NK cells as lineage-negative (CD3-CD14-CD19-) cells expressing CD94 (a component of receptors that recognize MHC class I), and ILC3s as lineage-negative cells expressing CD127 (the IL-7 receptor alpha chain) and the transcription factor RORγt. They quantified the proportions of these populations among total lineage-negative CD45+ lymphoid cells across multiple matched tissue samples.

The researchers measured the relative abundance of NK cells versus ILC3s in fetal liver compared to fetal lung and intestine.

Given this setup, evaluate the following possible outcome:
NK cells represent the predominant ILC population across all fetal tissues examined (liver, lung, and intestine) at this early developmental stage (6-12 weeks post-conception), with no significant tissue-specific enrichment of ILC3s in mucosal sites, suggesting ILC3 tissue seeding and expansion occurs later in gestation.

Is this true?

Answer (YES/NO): NO